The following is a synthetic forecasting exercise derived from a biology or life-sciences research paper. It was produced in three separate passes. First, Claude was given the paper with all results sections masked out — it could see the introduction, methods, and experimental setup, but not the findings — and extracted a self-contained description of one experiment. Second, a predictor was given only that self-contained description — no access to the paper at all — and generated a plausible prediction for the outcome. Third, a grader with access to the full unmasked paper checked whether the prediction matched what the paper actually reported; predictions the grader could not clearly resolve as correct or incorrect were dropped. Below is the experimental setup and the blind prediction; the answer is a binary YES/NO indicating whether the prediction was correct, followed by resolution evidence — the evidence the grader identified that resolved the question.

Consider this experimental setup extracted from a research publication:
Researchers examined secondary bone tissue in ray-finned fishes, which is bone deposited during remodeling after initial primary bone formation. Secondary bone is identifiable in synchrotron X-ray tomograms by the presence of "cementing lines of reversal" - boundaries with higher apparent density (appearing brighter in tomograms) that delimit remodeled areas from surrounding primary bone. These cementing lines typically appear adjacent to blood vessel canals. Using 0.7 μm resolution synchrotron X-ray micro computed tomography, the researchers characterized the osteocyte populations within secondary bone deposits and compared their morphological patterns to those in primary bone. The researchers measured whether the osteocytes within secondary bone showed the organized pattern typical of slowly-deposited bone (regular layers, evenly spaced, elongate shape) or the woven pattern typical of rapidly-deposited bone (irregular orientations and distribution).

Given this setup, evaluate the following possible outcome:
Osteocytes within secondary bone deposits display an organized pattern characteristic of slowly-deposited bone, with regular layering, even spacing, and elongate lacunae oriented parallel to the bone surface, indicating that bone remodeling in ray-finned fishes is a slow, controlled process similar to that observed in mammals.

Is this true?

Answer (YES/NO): YES